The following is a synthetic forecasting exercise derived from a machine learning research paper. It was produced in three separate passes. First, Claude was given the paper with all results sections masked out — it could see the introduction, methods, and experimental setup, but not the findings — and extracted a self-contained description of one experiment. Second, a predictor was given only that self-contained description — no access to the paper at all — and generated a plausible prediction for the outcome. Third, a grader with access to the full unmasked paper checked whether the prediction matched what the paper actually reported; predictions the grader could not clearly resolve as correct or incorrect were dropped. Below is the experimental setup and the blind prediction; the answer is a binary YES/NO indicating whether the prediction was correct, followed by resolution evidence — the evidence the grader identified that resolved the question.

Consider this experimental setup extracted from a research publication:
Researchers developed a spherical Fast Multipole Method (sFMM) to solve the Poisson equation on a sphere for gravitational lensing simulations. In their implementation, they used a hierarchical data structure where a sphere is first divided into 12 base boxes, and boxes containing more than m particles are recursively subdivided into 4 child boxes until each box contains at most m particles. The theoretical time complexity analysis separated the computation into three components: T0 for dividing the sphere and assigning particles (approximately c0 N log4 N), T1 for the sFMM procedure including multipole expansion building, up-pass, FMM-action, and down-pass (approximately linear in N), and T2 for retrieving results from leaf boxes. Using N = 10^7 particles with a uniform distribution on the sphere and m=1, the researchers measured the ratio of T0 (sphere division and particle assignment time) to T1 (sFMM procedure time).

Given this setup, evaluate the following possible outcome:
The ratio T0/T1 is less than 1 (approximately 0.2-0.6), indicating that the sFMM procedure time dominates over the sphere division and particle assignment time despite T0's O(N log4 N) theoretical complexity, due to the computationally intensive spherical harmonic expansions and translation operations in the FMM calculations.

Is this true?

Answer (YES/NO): NO